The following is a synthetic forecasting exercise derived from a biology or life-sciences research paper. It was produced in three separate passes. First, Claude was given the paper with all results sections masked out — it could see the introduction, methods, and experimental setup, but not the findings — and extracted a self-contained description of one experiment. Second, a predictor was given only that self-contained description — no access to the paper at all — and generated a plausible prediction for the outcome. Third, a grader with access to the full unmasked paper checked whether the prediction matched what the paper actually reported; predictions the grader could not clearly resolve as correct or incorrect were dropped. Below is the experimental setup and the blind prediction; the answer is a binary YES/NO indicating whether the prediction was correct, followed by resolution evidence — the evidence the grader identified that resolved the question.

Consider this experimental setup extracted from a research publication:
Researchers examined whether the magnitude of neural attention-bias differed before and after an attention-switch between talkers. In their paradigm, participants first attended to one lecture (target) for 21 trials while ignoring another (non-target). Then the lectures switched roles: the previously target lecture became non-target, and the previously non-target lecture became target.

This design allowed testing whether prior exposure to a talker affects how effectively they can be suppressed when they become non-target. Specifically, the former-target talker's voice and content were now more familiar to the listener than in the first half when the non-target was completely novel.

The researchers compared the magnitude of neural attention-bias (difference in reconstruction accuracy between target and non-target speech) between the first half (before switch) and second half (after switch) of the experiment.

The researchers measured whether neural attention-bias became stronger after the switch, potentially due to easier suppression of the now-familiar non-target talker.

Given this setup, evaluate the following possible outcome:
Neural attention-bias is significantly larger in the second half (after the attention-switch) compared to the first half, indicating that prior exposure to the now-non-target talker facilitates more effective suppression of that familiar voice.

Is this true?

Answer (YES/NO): NO